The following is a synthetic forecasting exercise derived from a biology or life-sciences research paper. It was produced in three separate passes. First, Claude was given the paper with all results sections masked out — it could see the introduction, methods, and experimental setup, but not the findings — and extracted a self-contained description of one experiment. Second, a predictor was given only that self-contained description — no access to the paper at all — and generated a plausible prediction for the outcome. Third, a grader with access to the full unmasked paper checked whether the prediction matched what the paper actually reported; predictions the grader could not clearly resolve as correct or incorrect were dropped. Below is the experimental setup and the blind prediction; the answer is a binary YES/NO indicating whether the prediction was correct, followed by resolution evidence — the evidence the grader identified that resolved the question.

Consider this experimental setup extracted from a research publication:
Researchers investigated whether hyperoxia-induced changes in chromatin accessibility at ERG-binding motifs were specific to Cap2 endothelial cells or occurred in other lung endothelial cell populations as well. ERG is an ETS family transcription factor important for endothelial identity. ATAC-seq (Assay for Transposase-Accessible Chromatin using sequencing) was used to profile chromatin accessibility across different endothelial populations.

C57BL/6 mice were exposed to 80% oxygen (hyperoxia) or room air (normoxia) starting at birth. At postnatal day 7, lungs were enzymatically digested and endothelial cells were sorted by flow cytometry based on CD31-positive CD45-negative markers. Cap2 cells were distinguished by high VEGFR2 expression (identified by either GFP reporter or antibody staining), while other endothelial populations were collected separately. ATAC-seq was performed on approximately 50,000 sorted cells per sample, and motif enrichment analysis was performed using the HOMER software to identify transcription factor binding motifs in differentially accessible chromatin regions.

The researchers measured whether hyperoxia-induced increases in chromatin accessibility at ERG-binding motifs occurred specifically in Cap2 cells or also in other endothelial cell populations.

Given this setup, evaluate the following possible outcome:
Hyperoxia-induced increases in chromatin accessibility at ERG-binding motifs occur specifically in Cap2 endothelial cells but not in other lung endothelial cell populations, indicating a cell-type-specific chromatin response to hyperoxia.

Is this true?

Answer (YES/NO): YES